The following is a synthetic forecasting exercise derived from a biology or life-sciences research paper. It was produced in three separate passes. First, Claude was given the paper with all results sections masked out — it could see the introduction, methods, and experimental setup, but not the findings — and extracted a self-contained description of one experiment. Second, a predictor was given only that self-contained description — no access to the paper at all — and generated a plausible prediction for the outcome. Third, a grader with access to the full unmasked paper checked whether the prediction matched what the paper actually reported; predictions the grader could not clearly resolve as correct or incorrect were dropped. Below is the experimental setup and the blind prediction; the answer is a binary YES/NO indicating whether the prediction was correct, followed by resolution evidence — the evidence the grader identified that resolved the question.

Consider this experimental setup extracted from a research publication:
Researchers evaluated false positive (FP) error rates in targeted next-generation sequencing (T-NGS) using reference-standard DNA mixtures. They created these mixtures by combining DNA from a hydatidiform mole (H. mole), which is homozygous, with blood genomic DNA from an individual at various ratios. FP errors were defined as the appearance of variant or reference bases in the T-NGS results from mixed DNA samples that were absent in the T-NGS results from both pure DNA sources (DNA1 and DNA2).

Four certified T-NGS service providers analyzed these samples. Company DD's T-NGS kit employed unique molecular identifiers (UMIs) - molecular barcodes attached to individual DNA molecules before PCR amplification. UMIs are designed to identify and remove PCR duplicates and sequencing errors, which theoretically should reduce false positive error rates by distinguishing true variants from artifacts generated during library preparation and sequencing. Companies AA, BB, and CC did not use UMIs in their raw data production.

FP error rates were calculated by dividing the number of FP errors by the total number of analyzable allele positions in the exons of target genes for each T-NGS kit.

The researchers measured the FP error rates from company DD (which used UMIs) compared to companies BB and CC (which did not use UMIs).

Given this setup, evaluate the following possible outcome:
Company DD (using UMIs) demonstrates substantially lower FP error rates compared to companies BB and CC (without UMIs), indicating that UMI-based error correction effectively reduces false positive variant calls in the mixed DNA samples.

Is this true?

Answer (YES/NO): NO